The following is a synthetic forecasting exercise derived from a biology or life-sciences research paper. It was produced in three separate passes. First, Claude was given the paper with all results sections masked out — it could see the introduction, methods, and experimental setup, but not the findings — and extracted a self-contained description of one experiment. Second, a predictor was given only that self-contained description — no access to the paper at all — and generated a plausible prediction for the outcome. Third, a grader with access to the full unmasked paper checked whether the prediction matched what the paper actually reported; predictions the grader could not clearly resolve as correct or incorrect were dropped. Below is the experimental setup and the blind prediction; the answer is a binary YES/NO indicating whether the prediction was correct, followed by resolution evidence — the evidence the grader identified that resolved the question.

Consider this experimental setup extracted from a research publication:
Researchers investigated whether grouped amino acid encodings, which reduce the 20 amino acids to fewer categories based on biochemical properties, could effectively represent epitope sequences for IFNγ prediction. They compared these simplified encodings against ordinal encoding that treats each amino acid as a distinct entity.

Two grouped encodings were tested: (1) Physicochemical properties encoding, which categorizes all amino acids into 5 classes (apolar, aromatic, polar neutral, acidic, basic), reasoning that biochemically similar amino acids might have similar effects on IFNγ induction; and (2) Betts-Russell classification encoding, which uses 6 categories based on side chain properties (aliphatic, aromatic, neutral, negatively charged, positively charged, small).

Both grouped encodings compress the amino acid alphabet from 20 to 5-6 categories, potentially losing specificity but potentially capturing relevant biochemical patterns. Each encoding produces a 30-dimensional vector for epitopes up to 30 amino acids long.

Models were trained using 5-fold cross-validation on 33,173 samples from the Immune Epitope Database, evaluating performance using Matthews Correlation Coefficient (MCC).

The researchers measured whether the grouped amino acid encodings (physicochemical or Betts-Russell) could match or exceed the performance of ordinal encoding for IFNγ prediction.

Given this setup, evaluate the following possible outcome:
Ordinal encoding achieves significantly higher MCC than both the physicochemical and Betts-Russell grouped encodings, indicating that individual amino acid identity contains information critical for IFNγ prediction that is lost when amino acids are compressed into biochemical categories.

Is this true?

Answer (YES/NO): NO